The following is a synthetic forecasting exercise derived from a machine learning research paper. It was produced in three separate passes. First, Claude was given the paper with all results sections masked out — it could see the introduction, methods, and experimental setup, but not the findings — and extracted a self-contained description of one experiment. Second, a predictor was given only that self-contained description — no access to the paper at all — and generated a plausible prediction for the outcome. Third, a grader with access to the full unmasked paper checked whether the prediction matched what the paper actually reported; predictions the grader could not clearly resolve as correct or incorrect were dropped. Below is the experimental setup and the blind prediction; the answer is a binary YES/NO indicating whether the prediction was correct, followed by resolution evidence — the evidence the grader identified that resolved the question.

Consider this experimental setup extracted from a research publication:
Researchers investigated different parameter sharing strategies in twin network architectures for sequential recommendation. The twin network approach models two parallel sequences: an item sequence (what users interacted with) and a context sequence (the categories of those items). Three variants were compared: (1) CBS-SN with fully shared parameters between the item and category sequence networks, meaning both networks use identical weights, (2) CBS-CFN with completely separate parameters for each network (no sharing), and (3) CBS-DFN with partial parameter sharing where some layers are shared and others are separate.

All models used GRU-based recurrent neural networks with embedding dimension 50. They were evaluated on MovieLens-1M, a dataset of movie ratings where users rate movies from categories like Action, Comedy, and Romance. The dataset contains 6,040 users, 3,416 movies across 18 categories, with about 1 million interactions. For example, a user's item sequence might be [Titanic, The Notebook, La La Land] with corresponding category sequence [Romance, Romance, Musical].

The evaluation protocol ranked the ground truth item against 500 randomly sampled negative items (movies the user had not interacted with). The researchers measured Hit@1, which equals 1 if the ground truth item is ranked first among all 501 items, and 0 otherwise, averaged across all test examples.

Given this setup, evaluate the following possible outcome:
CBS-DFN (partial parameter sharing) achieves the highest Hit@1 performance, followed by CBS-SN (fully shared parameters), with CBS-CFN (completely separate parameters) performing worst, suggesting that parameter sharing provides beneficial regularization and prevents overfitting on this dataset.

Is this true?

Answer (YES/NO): NO